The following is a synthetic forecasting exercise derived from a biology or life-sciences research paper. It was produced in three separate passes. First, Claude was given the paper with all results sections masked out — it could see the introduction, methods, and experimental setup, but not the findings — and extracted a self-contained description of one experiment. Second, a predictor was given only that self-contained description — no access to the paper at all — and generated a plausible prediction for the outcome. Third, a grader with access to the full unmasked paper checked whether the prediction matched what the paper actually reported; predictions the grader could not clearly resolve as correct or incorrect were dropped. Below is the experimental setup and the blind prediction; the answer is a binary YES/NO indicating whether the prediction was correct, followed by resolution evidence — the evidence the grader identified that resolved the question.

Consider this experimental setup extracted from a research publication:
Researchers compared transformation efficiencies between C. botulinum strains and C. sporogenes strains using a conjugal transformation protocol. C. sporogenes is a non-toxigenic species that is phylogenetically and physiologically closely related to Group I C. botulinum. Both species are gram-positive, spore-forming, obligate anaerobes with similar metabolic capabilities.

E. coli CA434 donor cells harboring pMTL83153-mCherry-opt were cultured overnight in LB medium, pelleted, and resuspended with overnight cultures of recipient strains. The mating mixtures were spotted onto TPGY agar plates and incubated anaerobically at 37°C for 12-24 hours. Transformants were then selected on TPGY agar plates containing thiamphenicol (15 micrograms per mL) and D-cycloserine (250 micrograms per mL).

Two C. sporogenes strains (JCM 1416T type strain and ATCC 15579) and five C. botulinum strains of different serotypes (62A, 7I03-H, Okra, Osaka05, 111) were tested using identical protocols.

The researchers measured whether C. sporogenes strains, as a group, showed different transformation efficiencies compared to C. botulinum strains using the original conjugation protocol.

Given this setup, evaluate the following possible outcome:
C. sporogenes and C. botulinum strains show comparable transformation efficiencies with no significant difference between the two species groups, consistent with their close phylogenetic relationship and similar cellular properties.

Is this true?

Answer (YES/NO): NO